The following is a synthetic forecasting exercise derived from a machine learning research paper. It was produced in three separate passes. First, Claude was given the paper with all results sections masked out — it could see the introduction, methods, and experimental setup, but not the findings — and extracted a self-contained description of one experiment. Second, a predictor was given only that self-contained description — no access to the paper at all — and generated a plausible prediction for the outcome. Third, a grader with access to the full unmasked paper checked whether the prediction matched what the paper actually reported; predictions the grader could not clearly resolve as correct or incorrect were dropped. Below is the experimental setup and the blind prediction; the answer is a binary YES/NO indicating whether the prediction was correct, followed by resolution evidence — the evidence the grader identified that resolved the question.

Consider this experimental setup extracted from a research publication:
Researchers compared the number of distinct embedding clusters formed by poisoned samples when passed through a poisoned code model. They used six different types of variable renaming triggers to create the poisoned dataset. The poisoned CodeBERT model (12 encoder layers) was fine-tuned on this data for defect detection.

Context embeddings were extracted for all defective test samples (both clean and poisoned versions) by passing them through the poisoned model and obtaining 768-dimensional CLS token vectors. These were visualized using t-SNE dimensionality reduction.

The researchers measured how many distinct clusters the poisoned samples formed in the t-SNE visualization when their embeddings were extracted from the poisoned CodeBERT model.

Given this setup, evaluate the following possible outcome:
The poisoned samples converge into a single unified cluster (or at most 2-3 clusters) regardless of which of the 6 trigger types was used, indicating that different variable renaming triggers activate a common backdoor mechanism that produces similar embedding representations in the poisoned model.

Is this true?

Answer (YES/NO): NO